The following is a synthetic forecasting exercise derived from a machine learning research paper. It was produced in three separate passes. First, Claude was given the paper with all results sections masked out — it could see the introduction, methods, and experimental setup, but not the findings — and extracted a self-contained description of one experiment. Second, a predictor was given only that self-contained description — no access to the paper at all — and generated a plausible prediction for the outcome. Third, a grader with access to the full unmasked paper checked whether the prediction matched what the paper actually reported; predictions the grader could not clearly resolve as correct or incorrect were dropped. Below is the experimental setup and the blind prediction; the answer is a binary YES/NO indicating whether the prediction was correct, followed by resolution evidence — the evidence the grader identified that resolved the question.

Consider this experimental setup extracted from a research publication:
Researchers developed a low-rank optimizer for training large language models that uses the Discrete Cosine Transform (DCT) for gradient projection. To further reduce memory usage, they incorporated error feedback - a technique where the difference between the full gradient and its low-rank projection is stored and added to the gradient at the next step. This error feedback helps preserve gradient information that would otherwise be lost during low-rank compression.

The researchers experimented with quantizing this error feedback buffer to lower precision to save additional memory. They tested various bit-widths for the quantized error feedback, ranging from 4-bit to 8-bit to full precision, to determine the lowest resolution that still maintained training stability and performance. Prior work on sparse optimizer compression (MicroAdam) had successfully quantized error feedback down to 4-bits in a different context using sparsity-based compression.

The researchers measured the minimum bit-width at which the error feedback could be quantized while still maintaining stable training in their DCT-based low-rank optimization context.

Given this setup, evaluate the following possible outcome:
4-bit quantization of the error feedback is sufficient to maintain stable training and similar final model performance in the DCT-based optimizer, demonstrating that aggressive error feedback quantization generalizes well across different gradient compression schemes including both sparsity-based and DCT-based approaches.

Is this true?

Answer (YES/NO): NO